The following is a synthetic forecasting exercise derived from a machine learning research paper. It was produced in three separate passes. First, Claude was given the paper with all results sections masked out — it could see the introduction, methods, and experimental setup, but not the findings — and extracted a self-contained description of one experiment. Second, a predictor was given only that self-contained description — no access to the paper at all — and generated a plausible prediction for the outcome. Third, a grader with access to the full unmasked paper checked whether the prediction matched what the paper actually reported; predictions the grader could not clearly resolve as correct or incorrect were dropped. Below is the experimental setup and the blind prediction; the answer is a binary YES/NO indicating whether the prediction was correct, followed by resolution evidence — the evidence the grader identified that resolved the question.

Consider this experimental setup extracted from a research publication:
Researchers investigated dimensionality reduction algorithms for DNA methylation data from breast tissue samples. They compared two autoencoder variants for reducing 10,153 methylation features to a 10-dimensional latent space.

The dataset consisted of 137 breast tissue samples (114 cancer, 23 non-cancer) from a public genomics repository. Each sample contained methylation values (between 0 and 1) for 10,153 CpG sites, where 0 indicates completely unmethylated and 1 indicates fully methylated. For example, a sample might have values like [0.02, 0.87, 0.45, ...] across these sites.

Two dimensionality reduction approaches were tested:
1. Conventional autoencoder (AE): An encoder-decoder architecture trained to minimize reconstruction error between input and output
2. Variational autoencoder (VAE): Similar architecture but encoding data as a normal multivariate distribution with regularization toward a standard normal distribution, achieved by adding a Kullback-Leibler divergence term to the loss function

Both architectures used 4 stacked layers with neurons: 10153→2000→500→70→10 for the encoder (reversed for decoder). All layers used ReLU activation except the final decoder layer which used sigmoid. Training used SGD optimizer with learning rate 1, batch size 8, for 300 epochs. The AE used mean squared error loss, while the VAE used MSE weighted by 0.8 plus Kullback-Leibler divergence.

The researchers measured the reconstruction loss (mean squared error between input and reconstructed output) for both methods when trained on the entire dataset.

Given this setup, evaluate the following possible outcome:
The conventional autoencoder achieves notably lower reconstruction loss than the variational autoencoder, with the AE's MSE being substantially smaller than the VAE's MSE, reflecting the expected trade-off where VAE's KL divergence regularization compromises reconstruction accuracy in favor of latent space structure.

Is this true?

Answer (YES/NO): YES